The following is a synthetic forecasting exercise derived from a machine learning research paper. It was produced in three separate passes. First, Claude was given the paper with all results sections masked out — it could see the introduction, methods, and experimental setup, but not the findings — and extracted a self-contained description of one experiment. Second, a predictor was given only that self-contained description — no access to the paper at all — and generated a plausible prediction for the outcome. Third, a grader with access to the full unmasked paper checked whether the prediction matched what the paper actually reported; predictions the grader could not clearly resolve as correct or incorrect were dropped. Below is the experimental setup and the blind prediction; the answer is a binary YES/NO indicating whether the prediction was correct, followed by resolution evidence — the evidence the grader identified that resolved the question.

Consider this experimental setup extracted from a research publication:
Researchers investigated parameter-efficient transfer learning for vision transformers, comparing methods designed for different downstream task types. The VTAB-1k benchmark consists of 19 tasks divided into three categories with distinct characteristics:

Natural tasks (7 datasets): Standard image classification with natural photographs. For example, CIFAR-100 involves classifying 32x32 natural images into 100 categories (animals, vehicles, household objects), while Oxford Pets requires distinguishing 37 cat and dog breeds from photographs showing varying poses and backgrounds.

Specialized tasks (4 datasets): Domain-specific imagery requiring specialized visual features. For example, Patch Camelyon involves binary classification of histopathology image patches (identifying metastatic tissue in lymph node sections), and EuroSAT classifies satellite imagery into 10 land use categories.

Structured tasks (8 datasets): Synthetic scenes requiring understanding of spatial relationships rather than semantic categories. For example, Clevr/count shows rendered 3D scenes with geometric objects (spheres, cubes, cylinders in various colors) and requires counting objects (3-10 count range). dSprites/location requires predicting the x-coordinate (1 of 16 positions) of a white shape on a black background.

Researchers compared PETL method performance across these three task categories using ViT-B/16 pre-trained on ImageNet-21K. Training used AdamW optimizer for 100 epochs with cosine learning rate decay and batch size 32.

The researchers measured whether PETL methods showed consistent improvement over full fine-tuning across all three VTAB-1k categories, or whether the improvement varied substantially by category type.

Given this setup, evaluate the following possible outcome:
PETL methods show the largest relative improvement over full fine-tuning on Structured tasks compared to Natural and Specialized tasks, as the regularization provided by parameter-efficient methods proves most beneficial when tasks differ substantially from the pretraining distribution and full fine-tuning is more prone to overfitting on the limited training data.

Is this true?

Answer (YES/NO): YES